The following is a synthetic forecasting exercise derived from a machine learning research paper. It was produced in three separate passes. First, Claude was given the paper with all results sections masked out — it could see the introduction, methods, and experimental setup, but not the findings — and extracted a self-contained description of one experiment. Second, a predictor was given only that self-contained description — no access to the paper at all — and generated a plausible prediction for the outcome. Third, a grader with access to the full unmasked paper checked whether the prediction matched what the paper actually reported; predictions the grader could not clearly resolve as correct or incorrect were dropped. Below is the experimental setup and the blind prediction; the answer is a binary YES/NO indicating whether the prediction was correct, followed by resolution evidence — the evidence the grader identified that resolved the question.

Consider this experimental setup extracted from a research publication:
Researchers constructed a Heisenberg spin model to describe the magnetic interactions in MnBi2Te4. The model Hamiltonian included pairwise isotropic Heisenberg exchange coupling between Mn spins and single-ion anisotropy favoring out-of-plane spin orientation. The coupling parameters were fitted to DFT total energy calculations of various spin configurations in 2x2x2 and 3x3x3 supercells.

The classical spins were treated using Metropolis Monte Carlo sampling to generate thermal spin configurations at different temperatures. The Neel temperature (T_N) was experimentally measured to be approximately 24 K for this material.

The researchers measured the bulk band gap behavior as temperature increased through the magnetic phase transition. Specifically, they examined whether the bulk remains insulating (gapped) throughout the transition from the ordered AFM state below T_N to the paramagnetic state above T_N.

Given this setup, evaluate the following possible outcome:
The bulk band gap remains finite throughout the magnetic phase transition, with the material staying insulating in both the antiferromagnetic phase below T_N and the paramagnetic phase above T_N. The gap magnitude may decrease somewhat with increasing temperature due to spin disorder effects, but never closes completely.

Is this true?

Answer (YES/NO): NO